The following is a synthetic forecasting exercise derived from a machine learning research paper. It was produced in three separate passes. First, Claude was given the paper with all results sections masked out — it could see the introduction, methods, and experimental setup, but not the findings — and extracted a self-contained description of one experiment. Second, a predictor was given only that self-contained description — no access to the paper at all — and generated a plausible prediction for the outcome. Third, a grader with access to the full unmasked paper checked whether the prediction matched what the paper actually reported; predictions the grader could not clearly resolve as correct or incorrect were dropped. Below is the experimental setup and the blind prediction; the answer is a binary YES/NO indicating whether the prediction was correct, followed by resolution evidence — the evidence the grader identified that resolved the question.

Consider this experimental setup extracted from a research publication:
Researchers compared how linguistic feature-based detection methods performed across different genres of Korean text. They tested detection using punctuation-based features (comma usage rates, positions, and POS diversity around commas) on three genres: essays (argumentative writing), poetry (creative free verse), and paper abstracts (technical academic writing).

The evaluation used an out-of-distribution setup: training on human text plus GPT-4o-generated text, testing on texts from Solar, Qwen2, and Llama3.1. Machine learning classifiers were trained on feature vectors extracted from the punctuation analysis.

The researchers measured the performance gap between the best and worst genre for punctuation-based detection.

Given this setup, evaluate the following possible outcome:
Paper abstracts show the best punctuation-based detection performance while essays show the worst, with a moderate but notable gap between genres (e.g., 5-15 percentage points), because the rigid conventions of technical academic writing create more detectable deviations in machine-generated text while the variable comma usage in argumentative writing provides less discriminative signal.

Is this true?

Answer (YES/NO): NO